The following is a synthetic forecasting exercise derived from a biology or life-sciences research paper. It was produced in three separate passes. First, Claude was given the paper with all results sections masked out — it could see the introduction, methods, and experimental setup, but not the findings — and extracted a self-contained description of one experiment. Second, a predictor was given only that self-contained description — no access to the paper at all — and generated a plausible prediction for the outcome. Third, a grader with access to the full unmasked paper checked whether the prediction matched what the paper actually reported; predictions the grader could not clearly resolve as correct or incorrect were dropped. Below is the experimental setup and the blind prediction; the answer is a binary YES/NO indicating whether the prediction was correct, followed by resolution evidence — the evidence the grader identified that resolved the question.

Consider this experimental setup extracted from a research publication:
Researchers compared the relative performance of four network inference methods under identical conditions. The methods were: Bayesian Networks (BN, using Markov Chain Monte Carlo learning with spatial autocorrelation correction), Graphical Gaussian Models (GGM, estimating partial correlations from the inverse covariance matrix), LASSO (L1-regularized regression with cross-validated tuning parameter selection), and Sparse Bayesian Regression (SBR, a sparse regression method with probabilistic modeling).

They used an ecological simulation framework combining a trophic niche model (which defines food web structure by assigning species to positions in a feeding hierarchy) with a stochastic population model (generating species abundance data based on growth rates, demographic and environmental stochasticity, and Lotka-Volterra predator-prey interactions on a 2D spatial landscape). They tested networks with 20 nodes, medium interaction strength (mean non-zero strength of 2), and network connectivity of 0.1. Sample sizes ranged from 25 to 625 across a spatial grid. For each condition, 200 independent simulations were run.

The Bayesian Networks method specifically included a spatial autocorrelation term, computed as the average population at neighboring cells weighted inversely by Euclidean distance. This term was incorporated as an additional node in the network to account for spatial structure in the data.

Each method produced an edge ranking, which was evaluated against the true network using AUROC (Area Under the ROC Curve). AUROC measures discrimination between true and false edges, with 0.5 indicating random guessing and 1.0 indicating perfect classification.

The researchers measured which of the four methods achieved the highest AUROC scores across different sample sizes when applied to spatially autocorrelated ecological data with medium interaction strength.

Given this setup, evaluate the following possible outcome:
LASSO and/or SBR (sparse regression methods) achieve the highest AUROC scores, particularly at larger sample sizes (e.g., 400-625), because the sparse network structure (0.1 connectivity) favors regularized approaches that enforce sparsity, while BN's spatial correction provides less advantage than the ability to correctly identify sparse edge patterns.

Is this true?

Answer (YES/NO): NO